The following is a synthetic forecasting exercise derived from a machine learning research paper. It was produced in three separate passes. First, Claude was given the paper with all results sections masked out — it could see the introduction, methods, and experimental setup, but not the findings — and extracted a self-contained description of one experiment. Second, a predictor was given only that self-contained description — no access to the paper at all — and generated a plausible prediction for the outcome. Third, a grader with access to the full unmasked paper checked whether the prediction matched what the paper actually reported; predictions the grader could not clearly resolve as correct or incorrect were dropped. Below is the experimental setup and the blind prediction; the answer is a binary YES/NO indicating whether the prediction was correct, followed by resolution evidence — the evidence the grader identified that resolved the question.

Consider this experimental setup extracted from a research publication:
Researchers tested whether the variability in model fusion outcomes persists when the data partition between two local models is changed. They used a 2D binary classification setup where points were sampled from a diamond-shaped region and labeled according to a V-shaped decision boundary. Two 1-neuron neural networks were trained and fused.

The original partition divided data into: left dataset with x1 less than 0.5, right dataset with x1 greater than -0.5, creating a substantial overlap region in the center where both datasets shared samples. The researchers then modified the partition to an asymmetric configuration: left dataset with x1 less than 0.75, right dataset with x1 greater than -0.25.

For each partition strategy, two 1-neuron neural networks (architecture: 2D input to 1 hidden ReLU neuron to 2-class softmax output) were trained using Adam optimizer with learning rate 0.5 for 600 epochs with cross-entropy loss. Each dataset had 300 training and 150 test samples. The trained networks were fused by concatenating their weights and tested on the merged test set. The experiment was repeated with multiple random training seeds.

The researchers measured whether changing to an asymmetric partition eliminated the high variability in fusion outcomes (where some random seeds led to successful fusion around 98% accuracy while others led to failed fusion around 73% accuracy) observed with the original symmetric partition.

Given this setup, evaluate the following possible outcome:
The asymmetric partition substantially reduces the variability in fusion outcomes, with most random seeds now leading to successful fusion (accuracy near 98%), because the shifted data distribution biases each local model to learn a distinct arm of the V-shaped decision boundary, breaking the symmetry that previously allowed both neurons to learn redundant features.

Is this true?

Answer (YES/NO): NO